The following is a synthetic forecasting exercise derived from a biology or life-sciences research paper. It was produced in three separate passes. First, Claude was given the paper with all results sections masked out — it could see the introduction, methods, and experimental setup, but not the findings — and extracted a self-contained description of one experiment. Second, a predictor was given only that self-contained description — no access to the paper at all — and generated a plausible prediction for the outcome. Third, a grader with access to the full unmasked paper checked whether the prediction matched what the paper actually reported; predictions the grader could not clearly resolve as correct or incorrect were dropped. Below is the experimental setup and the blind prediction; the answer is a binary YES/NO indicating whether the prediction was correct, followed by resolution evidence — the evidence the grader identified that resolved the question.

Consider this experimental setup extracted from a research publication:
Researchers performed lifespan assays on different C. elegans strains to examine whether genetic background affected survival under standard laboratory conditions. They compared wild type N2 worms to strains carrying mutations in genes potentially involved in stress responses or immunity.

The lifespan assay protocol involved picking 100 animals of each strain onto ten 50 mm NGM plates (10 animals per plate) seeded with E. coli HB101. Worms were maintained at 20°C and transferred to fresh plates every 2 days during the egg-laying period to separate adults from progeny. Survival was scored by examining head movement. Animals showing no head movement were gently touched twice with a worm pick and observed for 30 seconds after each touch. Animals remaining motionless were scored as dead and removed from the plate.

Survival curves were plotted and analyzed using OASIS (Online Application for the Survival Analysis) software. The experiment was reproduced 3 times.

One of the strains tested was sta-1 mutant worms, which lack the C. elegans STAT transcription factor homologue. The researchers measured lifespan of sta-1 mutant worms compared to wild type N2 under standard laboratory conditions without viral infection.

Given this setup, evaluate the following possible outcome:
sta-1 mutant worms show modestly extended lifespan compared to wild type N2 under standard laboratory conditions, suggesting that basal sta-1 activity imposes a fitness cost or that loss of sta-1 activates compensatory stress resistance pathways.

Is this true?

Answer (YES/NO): NO